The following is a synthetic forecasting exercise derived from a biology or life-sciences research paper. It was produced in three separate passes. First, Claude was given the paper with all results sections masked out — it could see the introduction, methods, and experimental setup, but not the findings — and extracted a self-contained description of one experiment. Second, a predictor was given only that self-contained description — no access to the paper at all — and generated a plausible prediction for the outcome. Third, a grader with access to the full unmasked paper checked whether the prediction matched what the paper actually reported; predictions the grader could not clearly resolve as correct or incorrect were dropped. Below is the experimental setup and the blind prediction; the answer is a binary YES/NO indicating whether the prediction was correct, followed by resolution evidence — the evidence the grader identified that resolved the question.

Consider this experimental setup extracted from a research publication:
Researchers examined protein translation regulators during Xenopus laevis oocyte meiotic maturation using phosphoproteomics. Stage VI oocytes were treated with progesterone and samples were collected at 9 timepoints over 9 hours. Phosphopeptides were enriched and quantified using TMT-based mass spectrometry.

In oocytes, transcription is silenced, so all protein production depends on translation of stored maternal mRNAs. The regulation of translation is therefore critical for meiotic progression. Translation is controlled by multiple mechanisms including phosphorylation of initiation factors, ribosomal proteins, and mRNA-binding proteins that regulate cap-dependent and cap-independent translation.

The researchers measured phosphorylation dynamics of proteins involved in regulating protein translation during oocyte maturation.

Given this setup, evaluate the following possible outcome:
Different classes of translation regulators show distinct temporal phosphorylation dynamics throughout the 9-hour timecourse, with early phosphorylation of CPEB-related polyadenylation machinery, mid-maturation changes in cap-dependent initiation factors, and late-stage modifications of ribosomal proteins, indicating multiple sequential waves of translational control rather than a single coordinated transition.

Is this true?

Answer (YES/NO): NO